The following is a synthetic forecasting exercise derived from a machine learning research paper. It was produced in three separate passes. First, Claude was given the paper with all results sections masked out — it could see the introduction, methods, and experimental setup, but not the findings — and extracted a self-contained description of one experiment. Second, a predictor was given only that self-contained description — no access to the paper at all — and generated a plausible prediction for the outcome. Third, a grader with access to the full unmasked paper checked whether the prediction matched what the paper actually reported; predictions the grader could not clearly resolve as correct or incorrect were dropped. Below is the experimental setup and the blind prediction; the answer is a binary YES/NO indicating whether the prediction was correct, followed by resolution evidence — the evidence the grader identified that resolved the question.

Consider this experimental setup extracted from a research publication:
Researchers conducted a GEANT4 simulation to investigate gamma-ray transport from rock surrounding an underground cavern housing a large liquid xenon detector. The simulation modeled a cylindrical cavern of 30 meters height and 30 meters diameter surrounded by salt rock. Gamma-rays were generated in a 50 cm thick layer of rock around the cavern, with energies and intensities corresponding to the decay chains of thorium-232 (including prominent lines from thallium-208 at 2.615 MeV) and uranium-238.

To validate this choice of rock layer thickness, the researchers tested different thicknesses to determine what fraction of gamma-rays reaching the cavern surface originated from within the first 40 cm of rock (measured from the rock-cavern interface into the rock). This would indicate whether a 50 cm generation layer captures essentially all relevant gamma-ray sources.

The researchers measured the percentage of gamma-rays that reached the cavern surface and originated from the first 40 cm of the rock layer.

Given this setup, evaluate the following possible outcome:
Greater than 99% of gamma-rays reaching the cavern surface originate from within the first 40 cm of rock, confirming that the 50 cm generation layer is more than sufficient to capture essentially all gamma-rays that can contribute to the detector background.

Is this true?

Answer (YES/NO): NO